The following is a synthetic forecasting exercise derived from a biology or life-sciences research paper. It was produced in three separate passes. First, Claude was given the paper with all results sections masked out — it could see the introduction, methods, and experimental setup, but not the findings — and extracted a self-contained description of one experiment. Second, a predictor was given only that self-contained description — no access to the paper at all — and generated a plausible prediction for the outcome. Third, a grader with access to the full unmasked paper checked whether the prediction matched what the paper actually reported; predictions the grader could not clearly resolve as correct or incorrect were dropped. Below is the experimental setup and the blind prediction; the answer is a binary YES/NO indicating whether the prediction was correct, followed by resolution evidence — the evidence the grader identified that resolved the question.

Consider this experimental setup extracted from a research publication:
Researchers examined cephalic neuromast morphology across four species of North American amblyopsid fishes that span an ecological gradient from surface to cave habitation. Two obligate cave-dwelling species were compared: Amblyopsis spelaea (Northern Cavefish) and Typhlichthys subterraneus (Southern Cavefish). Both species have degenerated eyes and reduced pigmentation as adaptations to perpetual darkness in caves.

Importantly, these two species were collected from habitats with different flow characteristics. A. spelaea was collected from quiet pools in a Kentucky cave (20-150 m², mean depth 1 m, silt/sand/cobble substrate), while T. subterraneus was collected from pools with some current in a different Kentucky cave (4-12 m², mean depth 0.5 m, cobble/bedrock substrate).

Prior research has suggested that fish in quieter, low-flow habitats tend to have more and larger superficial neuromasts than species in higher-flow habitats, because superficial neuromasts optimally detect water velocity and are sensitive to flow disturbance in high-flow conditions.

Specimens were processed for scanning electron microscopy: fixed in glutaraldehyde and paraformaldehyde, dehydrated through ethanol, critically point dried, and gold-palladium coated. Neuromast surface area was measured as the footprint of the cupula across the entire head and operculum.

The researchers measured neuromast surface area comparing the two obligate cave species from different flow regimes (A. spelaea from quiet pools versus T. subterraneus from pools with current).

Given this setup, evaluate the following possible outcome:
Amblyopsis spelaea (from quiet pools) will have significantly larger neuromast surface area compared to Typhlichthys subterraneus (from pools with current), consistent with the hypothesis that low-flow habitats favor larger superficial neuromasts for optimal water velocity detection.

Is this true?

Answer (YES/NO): YES